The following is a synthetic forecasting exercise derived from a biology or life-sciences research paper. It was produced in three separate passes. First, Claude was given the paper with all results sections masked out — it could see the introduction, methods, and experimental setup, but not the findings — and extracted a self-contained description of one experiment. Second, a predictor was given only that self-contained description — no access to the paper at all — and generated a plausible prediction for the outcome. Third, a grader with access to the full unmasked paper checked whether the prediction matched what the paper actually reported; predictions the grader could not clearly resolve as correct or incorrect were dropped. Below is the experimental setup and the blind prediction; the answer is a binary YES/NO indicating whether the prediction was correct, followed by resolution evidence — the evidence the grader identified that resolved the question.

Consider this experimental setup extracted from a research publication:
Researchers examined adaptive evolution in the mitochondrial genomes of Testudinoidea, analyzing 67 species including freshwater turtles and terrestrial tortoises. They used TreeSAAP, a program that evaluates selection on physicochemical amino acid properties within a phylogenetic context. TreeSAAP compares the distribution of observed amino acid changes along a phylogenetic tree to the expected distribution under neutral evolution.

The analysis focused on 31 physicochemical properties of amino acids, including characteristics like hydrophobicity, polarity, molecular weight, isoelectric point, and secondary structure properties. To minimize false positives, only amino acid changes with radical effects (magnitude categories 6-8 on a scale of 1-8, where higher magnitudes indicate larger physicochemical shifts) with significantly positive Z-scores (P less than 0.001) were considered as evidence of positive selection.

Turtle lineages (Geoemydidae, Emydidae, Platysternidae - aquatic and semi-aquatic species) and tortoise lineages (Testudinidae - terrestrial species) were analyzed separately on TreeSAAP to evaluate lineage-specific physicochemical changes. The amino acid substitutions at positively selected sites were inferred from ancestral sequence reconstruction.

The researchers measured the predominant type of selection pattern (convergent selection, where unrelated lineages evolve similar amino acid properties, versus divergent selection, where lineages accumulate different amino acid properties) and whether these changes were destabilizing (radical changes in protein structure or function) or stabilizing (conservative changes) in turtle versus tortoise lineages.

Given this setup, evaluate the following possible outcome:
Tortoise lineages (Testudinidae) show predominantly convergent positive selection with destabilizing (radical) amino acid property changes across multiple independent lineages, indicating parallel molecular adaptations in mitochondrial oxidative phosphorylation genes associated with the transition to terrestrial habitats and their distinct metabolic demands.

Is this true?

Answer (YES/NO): NO